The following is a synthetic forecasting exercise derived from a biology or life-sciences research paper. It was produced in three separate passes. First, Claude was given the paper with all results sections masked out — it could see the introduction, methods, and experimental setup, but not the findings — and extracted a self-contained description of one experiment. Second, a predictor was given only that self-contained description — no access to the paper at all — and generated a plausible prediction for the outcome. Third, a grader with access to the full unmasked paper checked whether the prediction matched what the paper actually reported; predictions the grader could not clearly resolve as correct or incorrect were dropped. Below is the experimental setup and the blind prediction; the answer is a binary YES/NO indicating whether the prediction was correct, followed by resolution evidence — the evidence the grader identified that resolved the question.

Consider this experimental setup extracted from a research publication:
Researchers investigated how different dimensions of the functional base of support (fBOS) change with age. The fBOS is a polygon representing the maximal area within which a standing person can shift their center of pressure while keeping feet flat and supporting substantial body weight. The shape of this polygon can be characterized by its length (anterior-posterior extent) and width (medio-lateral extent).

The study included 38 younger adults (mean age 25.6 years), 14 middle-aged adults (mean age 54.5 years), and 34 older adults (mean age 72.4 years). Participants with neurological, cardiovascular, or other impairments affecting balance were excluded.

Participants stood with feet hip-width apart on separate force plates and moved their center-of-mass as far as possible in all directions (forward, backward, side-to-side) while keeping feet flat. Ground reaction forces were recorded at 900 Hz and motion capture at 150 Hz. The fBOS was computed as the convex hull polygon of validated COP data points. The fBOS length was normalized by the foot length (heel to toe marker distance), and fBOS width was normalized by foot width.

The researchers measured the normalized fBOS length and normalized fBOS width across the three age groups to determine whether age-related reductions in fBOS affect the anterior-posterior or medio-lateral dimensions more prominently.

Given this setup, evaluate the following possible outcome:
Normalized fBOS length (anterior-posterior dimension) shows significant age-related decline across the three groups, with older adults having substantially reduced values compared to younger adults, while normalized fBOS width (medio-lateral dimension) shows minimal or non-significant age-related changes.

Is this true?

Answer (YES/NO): YES